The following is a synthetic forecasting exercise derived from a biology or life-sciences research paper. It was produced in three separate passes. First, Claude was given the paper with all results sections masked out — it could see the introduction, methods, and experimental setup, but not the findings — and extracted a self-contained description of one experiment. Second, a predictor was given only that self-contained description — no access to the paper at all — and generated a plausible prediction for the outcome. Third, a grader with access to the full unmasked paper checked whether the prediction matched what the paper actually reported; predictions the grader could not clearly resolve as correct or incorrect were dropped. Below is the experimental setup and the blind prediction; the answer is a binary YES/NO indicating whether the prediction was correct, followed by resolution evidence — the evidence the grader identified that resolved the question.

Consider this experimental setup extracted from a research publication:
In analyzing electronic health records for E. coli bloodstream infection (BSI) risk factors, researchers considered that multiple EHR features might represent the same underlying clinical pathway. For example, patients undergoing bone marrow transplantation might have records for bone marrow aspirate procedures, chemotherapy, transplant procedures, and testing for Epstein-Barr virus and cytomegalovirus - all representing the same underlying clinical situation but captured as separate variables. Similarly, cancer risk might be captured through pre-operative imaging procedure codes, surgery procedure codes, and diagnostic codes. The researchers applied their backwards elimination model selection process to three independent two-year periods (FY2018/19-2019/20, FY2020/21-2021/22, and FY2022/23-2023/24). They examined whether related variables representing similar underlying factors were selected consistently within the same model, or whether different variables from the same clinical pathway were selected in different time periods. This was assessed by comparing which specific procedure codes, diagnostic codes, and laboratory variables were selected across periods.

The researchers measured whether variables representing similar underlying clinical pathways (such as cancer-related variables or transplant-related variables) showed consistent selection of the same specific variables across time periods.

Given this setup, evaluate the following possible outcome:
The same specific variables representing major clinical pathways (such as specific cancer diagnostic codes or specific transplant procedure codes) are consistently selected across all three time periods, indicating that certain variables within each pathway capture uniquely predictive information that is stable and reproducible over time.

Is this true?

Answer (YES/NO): NO